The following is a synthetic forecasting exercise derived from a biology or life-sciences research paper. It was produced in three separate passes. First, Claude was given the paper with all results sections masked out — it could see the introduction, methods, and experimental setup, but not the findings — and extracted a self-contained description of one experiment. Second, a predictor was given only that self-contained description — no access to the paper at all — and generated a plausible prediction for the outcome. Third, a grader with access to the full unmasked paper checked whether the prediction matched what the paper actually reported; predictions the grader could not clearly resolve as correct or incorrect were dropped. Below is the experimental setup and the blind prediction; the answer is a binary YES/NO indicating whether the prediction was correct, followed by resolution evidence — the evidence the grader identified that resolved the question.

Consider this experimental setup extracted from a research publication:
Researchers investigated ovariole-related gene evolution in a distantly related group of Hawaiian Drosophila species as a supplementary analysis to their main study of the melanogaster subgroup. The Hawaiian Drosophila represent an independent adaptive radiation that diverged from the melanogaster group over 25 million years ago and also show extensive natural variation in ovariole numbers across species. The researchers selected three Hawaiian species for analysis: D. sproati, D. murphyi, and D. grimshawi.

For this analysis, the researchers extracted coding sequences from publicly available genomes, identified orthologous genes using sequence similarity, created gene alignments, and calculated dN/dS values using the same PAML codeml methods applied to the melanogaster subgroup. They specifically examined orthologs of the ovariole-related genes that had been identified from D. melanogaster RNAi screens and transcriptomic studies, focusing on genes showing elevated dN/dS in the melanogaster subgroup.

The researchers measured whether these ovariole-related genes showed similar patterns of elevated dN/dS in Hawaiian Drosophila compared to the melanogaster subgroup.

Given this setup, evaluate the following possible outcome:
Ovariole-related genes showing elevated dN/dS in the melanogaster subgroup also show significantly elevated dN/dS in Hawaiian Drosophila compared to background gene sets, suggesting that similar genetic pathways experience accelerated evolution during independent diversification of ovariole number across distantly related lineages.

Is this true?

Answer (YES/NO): YES